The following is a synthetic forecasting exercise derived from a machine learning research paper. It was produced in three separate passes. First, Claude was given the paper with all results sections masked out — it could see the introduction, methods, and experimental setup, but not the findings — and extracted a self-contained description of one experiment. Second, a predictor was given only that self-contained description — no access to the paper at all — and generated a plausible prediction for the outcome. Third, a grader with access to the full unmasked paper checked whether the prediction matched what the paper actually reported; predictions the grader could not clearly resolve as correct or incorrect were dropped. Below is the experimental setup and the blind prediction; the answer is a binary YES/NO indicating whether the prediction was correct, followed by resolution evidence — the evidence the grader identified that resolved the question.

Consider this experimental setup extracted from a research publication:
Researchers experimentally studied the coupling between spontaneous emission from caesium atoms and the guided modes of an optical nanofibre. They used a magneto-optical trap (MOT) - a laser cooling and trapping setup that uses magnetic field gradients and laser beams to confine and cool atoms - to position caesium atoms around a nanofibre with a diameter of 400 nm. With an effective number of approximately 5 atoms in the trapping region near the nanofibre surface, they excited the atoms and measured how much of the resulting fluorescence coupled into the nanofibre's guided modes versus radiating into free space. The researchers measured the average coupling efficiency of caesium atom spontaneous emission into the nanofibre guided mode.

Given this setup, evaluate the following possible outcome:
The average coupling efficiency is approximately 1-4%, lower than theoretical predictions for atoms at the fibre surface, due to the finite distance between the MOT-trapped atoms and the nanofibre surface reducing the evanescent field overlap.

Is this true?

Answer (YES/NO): NO